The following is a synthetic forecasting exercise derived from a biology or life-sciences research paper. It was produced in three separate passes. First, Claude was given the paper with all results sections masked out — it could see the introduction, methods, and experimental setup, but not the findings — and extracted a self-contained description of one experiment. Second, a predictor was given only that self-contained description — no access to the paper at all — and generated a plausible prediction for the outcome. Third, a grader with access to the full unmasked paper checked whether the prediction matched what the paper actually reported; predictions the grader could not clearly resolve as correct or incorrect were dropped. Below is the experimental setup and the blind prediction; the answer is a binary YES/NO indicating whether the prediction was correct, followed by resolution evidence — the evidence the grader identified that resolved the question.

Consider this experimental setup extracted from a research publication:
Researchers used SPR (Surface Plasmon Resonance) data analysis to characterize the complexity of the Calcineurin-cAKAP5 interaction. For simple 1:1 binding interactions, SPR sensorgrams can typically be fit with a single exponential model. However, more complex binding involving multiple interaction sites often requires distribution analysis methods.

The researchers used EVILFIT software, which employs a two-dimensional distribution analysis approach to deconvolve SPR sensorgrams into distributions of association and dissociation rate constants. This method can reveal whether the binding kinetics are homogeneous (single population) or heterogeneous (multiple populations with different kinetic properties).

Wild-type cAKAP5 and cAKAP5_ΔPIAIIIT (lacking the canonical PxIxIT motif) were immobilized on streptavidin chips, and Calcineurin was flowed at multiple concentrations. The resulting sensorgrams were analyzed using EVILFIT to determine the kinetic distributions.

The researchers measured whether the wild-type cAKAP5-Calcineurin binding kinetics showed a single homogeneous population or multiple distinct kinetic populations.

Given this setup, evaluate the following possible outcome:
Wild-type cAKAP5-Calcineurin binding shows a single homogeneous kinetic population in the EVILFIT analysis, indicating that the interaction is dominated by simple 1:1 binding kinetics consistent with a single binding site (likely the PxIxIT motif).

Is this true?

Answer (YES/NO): NO